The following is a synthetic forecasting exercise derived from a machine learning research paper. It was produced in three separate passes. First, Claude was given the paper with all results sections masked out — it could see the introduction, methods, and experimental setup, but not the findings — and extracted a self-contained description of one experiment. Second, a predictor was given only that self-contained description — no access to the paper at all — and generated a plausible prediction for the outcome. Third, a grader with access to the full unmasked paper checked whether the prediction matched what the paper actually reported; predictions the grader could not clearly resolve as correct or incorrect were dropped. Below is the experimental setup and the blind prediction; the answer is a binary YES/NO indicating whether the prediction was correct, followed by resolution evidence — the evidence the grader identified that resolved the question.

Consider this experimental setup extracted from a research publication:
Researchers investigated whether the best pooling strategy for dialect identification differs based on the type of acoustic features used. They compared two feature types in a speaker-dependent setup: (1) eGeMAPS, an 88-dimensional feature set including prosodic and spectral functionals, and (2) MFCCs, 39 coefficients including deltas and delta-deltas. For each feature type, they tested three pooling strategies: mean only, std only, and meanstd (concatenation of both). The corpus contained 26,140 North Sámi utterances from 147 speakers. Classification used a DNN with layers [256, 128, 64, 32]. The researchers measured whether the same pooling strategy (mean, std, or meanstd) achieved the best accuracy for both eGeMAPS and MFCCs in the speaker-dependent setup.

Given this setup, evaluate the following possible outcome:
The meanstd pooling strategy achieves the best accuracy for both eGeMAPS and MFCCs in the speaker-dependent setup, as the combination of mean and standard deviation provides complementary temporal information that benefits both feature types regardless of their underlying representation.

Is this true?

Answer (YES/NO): NO